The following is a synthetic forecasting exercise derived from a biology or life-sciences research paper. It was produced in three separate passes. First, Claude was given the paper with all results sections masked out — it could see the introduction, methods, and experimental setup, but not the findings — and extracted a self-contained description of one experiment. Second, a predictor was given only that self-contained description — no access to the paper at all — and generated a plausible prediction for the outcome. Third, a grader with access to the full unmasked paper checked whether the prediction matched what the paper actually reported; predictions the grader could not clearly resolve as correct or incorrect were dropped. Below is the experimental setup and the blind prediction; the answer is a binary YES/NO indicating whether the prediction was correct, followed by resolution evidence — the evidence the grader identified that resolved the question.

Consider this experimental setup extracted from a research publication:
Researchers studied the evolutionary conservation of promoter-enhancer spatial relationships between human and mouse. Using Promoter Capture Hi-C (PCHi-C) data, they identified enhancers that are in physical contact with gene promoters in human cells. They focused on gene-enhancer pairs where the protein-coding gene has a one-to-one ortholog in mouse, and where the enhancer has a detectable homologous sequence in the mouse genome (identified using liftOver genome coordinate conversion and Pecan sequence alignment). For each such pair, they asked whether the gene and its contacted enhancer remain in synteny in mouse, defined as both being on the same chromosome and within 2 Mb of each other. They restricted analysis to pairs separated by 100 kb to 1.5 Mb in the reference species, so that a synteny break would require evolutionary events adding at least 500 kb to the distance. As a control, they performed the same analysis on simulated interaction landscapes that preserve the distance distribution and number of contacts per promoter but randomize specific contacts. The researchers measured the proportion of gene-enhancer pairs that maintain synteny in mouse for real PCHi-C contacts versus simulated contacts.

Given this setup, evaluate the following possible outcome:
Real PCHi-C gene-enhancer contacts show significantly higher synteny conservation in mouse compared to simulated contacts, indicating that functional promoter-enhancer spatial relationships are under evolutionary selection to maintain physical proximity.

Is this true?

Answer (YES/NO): YES